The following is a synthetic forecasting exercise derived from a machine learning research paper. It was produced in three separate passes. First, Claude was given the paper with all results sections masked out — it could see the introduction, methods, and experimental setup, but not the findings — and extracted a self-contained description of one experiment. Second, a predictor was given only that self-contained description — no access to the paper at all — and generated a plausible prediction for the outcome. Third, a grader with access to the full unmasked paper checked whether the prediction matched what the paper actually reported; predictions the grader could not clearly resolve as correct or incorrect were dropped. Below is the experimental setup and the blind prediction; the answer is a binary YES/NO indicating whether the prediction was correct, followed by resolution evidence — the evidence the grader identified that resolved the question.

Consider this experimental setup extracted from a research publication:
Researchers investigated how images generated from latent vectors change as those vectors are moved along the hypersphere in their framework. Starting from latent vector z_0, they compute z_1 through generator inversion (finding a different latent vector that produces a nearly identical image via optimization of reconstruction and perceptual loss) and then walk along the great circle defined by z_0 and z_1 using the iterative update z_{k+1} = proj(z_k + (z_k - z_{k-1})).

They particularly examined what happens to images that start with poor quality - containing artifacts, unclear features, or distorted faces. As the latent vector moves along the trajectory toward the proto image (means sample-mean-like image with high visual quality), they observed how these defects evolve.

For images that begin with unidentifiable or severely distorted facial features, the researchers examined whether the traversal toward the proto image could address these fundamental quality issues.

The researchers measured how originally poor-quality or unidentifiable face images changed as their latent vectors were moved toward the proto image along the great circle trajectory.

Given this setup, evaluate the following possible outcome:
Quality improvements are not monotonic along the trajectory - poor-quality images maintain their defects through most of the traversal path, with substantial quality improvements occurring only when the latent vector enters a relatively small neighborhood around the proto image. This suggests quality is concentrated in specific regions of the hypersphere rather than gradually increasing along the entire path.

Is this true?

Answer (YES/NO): NO